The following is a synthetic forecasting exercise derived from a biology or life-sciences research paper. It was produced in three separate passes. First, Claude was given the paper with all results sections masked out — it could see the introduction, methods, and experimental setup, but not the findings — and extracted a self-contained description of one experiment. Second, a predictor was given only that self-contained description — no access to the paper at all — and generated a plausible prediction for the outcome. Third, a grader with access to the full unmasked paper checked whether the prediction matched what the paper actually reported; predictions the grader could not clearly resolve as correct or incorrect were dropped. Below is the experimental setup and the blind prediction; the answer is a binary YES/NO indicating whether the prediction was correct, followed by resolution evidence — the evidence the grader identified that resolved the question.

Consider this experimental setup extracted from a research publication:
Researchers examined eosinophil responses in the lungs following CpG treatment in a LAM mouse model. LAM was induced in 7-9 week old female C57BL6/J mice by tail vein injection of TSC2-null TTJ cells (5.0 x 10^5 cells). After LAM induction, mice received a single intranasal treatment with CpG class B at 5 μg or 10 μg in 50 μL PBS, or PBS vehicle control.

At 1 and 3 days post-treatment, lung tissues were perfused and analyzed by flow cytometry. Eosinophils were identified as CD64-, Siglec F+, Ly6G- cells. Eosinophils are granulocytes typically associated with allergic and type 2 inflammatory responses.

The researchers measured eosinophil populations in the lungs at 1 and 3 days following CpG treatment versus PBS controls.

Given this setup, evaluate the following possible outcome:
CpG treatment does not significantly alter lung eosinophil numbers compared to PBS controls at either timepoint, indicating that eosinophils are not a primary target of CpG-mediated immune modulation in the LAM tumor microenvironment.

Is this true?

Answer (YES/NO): NO